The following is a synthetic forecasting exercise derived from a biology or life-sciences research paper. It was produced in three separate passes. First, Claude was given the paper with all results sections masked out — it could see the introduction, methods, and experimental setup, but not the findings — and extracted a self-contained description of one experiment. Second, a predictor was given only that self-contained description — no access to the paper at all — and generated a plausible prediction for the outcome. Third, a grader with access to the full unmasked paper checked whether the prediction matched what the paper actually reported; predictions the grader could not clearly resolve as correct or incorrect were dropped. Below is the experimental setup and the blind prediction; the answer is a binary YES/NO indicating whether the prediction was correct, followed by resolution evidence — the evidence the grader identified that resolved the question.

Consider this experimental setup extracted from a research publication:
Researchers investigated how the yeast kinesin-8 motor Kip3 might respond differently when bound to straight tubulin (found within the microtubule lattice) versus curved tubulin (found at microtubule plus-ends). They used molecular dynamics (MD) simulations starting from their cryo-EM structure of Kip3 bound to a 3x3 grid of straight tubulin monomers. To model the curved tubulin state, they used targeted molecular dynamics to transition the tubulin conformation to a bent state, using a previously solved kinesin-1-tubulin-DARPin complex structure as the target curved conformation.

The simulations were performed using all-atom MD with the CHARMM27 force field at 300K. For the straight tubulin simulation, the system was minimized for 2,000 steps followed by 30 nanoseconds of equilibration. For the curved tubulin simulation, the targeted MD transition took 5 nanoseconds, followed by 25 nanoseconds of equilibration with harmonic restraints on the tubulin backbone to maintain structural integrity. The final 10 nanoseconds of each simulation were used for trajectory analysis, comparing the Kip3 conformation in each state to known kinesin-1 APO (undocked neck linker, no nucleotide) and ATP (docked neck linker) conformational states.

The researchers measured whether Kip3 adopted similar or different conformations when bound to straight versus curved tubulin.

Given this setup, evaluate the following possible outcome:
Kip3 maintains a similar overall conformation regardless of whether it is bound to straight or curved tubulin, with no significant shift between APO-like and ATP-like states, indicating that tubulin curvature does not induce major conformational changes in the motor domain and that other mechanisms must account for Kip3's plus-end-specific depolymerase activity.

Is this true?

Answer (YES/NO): NO